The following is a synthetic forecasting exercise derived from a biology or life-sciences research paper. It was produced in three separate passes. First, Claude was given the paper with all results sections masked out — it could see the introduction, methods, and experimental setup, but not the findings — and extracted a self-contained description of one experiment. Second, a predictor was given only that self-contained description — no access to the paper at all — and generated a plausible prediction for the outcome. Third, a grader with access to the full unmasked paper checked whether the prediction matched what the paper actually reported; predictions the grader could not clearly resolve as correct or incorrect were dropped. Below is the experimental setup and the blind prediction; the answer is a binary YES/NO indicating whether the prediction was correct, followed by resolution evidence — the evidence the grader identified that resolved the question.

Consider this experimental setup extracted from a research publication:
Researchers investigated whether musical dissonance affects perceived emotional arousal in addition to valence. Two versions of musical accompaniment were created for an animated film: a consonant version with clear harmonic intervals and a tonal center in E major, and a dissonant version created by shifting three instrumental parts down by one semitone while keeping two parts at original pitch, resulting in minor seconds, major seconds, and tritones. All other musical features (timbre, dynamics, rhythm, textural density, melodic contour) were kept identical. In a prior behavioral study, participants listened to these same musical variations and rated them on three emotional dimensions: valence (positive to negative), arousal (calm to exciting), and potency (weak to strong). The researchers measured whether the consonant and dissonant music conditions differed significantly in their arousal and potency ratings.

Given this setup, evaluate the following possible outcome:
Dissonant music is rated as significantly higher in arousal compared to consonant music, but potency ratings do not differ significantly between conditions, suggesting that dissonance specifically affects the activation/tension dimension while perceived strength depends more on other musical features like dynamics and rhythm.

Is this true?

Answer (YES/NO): NO